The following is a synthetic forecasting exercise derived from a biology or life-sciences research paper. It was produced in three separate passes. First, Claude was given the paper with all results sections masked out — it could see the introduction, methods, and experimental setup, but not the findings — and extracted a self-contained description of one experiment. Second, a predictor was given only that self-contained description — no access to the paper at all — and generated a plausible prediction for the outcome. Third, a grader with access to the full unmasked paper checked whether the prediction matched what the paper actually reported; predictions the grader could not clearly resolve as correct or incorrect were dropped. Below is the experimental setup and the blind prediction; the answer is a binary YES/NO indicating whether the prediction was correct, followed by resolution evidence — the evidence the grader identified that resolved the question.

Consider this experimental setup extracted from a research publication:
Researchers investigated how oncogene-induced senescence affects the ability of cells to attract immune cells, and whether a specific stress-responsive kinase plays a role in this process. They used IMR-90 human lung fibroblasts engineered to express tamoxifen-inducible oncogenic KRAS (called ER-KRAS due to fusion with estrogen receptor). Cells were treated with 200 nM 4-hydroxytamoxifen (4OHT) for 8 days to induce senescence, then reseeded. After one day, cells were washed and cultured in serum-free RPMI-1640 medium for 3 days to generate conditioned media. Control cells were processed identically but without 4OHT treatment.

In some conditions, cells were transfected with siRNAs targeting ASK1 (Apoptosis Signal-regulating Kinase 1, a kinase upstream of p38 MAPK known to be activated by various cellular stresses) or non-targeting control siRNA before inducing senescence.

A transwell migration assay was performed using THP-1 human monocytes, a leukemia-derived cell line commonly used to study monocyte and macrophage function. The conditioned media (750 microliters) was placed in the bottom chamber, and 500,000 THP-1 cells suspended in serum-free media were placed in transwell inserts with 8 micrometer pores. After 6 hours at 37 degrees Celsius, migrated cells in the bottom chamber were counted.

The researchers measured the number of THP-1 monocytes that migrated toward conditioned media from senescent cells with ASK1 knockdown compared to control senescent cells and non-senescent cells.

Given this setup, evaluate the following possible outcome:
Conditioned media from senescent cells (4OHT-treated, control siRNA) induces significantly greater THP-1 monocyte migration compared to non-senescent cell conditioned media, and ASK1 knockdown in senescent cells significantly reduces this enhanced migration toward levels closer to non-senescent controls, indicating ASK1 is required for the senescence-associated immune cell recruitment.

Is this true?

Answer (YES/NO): YES